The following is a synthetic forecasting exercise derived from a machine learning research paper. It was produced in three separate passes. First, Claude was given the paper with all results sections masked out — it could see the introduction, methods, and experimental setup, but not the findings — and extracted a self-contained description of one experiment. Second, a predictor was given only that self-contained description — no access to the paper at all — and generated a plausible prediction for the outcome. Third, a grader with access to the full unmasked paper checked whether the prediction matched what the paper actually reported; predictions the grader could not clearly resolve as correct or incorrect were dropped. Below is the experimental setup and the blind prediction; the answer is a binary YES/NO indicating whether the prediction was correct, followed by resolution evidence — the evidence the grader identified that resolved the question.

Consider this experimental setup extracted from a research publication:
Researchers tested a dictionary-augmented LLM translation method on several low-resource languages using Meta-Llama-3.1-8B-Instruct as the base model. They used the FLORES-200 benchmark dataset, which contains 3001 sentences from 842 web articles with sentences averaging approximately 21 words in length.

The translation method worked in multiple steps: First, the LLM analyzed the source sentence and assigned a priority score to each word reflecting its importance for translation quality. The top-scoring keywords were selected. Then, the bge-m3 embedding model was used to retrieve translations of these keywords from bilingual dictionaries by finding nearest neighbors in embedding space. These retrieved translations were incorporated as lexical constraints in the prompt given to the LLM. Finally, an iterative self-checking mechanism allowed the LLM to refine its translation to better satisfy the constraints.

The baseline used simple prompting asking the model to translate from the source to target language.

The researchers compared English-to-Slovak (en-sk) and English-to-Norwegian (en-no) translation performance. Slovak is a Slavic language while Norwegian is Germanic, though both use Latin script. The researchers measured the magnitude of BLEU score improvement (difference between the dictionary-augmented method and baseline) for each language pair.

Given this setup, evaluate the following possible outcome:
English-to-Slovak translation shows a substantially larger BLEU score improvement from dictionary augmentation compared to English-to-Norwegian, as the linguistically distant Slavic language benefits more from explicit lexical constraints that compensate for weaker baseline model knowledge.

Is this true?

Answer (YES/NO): YES